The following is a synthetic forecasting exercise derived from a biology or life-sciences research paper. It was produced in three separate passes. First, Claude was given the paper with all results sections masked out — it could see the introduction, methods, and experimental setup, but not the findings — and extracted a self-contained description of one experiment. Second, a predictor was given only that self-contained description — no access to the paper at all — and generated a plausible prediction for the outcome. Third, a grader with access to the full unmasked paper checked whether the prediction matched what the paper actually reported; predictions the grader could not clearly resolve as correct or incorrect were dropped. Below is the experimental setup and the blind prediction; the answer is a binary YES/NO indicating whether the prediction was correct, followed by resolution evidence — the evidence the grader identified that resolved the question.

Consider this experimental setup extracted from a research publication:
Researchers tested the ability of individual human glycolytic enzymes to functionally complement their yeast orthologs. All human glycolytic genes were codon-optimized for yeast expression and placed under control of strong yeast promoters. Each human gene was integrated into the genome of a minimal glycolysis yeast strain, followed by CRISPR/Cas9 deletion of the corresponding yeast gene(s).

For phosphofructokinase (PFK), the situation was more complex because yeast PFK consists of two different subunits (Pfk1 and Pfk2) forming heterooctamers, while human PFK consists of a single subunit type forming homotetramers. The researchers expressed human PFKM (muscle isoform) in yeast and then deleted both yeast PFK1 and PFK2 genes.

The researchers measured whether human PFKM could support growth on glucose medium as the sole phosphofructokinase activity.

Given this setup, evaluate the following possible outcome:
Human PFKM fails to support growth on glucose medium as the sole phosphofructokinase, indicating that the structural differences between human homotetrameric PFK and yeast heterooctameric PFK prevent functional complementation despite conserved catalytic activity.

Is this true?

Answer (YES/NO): NO